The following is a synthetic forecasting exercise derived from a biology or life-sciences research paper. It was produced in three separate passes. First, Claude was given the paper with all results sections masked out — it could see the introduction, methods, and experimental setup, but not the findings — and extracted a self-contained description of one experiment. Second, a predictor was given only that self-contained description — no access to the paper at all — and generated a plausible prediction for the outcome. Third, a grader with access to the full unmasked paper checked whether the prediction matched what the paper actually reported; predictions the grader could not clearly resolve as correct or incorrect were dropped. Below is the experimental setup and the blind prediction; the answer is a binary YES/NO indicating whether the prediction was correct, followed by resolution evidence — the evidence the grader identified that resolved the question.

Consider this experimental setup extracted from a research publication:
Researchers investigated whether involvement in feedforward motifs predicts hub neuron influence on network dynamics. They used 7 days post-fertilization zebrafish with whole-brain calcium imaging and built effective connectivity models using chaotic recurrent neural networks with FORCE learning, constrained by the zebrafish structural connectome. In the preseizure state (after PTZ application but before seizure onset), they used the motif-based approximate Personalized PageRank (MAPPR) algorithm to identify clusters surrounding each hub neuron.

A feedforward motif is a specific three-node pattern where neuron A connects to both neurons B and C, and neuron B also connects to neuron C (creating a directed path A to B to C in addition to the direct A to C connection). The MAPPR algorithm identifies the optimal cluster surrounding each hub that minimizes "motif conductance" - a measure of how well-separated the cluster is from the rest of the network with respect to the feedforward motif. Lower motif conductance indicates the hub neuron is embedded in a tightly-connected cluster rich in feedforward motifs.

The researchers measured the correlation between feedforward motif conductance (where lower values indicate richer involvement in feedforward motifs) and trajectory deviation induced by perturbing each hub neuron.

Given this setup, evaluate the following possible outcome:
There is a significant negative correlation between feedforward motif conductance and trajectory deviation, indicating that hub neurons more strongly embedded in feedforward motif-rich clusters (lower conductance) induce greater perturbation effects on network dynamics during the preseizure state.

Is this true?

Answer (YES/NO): NO